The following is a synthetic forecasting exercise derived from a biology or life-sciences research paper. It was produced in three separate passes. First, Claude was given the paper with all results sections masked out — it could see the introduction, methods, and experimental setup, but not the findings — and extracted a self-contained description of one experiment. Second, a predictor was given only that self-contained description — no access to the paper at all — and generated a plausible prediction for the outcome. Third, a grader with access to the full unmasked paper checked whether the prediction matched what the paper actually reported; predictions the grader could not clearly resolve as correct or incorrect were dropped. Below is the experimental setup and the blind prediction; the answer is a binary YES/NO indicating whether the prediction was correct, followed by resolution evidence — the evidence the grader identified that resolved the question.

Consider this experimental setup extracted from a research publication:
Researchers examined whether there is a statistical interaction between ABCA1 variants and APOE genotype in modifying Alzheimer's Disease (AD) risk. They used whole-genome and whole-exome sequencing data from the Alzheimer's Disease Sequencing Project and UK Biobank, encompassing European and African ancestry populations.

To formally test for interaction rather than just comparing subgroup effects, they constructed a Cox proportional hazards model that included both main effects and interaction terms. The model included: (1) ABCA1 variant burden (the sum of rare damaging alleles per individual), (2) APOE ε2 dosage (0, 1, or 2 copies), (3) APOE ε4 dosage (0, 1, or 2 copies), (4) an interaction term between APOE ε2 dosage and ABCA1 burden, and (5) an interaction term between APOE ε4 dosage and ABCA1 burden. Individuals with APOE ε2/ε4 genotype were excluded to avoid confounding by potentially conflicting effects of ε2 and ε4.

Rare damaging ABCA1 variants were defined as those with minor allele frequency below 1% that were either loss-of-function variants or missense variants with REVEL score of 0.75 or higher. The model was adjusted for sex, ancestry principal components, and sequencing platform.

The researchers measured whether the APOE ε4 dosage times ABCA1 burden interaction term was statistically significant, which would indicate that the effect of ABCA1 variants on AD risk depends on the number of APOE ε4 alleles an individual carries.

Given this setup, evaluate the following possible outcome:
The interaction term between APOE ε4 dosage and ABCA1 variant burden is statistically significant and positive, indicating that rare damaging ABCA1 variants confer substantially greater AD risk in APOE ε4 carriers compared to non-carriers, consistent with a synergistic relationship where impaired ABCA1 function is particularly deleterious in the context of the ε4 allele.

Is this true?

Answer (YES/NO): NO